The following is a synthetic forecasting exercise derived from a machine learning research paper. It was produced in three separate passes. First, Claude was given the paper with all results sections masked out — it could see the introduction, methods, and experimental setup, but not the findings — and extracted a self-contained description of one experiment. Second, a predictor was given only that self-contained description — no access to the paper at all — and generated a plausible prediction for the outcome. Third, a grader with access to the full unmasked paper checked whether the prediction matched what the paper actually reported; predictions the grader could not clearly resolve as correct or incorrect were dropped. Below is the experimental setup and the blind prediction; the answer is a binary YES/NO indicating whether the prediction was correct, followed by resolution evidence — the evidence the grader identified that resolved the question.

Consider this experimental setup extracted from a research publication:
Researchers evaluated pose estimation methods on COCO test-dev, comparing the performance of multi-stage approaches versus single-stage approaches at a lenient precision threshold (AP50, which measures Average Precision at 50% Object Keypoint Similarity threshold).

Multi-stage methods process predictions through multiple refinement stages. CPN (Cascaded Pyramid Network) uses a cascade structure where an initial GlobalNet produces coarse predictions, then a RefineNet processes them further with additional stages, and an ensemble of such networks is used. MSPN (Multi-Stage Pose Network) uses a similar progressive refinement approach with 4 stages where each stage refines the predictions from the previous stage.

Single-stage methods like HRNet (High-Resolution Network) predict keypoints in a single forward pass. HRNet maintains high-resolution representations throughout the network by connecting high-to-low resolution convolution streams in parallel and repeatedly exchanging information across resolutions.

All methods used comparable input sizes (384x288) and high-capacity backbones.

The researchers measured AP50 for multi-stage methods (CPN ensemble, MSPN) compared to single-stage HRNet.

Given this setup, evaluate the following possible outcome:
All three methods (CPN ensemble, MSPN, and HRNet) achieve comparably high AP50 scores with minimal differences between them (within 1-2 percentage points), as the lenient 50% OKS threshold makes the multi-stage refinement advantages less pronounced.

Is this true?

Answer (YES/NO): YES